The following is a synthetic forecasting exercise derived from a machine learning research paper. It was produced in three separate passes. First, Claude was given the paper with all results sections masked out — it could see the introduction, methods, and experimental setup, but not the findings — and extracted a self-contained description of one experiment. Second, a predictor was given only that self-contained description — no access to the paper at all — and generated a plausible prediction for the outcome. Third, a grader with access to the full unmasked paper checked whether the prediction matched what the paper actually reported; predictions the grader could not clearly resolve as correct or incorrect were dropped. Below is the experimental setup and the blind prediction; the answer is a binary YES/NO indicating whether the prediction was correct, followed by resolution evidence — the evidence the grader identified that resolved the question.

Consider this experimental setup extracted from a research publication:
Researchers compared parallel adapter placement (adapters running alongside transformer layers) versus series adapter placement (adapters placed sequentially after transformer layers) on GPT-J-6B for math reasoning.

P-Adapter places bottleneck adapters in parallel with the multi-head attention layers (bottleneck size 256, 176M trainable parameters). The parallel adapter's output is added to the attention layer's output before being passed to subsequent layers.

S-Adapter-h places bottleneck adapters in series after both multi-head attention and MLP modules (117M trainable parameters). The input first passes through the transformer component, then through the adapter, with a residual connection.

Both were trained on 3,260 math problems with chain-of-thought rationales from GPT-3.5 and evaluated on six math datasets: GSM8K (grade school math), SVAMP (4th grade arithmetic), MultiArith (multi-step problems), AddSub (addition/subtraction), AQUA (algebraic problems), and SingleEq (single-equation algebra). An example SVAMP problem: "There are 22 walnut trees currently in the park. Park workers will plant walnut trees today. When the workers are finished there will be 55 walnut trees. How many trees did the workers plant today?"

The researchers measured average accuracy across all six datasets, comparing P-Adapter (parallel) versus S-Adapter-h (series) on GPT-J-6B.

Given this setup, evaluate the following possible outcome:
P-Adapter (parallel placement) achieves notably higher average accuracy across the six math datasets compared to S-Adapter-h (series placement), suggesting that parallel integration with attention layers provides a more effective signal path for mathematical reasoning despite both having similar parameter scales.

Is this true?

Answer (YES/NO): NO